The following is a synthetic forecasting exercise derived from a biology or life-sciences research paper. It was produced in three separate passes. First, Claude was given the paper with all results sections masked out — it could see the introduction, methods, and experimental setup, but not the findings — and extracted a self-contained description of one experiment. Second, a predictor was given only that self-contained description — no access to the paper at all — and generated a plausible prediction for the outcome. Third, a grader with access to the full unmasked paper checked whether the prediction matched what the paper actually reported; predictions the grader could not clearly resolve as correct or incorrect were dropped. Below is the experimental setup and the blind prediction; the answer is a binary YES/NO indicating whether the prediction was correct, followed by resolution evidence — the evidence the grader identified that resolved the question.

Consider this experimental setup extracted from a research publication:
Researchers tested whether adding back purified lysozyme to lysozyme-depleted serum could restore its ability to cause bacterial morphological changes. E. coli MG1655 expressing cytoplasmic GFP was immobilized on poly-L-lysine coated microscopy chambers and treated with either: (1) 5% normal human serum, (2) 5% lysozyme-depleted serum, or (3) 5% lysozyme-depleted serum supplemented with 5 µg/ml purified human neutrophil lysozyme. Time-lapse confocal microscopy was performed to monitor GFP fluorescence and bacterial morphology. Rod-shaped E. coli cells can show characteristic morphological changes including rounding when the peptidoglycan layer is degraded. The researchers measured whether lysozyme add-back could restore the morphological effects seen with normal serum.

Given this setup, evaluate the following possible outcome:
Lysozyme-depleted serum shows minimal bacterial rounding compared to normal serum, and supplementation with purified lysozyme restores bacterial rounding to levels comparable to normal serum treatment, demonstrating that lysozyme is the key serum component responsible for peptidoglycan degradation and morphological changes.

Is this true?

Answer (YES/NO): NO